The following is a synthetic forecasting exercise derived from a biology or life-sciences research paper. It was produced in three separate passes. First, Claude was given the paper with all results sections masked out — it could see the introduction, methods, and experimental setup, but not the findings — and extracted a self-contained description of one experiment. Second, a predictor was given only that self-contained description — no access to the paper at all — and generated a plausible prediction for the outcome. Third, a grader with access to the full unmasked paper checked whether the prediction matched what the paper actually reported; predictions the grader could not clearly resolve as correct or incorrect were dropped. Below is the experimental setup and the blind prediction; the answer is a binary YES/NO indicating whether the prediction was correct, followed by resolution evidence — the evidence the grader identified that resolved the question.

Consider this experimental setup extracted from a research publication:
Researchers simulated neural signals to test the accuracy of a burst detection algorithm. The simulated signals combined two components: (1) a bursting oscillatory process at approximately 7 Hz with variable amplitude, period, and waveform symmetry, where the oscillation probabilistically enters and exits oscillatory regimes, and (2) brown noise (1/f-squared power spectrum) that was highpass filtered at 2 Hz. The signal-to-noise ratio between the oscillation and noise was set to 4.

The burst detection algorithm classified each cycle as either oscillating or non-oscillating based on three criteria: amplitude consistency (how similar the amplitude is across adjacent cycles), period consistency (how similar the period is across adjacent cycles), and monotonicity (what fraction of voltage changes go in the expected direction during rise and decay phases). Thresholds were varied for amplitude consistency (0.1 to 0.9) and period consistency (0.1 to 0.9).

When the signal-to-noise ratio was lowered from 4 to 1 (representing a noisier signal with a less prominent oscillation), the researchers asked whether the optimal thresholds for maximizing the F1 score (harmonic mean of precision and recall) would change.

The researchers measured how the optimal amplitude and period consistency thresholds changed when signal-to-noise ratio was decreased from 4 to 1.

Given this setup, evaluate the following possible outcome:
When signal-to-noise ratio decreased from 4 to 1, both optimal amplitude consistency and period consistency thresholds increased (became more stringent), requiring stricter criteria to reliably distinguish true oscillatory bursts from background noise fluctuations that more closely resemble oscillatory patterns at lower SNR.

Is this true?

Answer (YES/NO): NO